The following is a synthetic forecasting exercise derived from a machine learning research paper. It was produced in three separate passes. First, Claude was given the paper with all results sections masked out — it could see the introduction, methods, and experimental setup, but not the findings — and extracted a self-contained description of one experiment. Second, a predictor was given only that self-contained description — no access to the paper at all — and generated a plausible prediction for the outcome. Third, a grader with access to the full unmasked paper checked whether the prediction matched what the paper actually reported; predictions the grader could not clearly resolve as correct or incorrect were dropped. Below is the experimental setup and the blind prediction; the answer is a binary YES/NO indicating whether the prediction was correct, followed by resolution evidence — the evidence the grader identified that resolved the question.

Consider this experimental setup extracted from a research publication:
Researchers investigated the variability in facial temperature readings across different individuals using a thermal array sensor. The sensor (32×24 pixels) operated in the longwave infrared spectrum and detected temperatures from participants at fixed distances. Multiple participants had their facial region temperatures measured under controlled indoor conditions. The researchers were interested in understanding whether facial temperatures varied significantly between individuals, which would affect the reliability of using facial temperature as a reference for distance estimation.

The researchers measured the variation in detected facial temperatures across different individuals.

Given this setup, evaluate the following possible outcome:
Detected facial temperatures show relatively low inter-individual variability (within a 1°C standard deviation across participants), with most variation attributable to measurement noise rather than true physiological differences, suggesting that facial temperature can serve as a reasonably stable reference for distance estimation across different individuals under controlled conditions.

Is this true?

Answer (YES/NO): NO